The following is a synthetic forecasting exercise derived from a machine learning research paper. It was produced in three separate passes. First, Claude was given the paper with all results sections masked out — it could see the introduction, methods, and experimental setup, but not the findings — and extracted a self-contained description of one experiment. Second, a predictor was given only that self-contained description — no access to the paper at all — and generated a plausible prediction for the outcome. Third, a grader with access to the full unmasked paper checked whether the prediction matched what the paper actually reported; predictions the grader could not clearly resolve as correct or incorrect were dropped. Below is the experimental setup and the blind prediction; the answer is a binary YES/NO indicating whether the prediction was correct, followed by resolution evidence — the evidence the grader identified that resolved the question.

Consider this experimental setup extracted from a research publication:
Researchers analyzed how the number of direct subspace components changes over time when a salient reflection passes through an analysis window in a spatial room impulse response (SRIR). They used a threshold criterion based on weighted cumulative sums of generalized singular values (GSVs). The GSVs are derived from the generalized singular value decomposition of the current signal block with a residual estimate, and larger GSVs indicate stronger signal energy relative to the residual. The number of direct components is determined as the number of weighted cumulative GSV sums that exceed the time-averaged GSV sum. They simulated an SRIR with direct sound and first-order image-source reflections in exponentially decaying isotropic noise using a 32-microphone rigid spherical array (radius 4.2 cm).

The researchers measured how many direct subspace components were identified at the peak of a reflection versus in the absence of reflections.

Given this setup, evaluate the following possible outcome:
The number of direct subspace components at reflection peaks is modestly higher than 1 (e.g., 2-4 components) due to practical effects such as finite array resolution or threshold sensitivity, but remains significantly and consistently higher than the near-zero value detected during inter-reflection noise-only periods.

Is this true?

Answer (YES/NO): NO